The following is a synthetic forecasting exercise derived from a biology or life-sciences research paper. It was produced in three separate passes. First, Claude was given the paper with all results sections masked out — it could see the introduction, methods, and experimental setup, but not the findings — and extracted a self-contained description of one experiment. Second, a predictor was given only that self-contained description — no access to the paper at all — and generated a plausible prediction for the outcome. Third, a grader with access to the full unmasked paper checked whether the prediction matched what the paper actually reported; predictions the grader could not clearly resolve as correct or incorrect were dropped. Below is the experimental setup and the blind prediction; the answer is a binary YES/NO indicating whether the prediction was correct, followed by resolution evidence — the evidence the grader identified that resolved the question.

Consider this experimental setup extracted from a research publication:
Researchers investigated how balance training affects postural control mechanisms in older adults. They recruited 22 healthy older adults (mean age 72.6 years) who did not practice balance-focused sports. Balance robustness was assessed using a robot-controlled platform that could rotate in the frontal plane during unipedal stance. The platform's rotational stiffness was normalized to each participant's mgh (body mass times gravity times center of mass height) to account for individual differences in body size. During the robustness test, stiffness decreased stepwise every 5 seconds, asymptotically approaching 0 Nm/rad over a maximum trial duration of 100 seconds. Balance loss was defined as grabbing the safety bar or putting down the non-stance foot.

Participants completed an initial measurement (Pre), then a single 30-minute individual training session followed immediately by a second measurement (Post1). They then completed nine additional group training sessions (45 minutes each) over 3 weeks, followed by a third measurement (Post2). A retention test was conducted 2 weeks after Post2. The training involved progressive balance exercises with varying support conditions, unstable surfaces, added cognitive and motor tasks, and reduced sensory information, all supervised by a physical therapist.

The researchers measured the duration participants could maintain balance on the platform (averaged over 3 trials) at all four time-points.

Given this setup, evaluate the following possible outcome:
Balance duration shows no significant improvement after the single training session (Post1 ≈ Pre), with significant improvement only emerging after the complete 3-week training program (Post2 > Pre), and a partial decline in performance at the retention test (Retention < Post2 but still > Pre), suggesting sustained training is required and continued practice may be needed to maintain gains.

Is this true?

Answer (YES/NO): NO